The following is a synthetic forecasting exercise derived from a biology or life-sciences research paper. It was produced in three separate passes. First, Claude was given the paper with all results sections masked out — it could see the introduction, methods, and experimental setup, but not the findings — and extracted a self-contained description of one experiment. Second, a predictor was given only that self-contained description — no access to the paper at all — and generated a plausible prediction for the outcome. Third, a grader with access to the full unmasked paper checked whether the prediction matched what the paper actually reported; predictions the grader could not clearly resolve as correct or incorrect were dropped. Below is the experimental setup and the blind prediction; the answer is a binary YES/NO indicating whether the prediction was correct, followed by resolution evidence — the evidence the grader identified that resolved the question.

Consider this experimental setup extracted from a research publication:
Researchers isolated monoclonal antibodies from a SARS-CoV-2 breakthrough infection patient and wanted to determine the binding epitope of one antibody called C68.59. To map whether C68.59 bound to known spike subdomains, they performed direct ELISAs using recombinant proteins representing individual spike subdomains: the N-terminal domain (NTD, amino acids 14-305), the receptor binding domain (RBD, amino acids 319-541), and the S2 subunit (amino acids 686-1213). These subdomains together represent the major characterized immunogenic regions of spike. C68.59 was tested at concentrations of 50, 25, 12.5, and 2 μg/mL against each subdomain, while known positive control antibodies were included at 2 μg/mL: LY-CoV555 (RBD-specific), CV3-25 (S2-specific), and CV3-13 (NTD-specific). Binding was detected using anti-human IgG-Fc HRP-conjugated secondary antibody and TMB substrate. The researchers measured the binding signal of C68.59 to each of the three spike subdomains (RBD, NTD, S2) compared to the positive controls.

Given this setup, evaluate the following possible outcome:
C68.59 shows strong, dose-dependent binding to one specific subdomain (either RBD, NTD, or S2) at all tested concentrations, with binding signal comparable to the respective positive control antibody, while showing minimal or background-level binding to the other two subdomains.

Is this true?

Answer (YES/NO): NO